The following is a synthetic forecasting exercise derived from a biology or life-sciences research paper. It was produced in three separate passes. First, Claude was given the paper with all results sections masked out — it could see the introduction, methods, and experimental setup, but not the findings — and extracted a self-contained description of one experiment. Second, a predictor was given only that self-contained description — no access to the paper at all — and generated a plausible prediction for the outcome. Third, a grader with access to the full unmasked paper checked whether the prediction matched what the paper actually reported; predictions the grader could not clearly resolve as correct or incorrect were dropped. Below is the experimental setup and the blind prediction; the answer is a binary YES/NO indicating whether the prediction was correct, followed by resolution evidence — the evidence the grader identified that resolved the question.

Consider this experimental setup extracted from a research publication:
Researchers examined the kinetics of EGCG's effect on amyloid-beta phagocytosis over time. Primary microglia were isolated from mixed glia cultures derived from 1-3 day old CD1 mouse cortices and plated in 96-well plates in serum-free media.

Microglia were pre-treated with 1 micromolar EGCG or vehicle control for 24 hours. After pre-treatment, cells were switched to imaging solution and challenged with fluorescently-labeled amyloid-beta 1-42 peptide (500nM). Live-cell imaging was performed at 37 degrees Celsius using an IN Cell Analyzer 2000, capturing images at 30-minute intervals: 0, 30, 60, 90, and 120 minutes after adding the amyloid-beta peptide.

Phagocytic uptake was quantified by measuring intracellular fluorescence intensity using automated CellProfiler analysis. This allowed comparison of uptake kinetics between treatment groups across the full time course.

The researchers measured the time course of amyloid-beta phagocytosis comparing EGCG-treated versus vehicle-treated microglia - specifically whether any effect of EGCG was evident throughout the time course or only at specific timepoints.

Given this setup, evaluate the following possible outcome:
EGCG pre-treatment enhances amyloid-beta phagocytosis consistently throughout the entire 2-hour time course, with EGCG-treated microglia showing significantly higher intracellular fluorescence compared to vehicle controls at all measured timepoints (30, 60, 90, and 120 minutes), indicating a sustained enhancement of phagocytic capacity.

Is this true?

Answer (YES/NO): NO